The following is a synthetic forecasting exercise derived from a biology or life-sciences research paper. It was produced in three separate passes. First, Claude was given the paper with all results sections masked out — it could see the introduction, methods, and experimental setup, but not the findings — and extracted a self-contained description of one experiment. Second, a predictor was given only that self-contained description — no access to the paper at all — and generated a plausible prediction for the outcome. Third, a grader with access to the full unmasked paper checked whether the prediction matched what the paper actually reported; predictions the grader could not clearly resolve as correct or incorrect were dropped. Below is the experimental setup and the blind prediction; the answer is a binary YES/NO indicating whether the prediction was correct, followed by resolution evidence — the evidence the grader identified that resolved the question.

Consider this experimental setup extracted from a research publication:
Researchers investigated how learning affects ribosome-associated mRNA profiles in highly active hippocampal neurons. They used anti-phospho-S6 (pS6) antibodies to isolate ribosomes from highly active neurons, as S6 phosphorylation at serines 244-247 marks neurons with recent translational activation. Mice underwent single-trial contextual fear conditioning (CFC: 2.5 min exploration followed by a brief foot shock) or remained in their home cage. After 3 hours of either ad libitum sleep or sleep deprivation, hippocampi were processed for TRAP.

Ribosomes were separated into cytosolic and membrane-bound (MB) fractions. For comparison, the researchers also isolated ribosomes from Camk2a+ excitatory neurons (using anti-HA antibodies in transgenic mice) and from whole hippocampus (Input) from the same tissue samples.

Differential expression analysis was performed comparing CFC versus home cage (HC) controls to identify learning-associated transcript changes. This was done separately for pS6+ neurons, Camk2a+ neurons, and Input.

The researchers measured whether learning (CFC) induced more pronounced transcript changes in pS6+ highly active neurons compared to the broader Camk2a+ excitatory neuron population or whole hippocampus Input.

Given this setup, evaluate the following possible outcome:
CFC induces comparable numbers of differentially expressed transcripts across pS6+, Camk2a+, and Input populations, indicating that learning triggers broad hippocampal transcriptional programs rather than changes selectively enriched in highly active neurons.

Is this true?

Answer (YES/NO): NO